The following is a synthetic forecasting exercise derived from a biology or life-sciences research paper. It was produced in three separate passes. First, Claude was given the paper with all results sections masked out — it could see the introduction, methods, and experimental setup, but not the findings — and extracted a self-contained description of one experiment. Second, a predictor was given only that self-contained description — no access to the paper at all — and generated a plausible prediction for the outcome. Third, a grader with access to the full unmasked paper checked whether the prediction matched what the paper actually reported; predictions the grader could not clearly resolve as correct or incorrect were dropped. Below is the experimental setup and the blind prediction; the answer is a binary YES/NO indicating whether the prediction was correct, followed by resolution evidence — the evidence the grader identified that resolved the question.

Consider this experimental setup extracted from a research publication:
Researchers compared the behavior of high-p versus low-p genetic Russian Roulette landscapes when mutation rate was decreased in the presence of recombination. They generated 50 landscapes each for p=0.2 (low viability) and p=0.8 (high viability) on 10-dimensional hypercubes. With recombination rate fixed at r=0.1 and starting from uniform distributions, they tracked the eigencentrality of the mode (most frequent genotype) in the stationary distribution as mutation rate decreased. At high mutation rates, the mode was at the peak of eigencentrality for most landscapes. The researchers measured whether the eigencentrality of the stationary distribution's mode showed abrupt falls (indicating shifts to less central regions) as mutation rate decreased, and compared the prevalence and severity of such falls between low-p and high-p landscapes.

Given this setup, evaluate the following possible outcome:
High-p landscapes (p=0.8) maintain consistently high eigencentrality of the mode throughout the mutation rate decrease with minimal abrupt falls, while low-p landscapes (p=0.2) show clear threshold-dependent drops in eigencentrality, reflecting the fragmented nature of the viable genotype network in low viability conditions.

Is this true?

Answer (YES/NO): YES